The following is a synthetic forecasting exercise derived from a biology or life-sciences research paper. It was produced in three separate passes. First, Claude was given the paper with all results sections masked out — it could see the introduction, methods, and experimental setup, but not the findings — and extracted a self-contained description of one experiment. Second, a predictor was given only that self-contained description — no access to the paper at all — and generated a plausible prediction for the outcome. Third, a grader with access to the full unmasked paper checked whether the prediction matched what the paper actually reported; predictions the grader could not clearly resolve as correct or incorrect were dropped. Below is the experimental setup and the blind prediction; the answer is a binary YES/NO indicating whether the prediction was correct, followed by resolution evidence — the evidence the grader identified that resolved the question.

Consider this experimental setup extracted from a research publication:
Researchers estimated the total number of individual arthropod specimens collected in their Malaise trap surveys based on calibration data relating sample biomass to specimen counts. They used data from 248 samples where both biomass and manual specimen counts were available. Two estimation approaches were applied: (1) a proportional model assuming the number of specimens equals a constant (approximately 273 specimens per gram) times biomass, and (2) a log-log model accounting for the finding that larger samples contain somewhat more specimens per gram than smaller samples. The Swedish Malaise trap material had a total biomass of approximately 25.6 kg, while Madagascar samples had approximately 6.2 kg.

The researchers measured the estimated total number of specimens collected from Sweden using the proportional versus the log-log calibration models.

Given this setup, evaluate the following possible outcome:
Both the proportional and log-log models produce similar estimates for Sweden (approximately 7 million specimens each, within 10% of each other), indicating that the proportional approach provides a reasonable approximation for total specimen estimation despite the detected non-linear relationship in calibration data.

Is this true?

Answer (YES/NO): NO